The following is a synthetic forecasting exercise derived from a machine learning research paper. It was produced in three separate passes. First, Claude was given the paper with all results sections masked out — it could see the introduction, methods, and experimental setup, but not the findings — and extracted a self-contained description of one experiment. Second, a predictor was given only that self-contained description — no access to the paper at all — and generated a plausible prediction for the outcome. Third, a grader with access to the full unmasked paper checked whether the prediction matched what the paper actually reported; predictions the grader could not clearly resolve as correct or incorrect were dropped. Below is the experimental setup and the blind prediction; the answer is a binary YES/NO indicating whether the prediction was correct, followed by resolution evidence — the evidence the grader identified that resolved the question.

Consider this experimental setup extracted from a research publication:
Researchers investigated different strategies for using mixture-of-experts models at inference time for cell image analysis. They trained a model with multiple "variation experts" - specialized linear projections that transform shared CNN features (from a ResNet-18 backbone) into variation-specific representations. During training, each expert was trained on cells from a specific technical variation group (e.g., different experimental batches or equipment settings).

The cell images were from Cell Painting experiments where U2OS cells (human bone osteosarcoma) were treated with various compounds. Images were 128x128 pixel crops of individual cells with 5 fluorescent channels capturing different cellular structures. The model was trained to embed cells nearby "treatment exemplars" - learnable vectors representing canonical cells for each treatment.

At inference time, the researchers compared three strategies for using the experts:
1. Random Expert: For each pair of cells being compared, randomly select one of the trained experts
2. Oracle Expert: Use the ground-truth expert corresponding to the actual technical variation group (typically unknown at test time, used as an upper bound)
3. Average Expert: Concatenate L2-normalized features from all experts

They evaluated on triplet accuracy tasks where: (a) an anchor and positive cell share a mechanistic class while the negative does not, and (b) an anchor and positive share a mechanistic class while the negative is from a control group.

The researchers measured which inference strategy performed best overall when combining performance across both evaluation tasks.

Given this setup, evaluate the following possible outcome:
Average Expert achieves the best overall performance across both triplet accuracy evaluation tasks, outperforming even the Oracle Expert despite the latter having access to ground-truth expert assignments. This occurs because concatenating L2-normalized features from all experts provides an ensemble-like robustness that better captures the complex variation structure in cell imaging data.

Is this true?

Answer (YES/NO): YES